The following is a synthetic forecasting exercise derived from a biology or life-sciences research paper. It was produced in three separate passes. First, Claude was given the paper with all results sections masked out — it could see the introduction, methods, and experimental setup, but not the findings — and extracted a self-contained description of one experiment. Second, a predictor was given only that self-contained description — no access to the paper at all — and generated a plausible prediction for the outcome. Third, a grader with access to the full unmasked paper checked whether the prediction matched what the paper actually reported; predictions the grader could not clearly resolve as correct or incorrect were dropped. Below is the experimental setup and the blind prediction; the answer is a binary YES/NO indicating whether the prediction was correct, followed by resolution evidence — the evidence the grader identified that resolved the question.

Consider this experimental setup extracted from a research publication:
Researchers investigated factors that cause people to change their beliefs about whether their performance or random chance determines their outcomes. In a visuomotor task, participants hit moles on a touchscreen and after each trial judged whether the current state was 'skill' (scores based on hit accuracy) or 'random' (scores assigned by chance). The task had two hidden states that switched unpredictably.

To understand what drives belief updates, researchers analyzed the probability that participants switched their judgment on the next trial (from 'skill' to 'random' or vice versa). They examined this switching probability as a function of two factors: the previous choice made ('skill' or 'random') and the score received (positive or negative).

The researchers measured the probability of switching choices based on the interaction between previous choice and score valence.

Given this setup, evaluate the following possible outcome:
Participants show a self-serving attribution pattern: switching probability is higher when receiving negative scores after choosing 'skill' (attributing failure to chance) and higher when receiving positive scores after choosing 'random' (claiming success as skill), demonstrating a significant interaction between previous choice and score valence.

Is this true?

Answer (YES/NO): YES